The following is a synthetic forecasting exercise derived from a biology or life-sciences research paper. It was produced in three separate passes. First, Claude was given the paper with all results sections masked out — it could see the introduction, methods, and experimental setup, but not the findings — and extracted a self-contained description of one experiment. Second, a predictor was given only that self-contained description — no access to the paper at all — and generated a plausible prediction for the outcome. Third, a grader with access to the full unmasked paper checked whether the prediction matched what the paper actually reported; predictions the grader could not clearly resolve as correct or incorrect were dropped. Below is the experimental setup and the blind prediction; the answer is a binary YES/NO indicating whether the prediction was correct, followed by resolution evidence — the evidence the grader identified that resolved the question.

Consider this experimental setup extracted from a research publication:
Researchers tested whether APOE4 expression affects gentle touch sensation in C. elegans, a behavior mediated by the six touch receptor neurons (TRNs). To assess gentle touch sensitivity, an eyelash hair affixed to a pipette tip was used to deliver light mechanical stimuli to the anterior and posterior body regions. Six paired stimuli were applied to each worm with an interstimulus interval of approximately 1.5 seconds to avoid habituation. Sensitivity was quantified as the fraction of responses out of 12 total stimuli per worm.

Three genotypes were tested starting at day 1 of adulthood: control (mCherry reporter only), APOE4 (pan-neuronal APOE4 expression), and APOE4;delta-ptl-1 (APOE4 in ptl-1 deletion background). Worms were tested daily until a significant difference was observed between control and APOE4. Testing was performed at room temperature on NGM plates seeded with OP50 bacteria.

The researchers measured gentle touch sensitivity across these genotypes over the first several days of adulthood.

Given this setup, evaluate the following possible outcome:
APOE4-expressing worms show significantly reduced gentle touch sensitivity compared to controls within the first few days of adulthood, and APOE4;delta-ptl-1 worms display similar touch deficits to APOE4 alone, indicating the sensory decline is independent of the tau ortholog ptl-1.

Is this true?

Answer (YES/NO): NO